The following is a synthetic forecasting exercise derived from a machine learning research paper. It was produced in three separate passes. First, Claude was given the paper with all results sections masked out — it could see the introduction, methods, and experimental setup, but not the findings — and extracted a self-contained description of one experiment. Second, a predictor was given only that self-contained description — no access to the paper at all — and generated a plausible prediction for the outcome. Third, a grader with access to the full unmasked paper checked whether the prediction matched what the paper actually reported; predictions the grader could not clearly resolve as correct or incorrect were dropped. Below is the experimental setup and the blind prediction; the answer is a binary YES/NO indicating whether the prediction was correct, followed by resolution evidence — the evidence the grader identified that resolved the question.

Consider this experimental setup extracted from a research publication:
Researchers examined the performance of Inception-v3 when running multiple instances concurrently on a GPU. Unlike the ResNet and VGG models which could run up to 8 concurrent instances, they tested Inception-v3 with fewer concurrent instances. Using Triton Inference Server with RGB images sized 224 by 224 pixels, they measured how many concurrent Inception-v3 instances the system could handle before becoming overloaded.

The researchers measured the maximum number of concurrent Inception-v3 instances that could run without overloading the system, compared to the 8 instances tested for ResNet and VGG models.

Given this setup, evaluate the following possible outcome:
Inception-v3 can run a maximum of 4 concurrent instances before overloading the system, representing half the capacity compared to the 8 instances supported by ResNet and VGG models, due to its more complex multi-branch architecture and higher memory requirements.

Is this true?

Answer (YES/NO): NO